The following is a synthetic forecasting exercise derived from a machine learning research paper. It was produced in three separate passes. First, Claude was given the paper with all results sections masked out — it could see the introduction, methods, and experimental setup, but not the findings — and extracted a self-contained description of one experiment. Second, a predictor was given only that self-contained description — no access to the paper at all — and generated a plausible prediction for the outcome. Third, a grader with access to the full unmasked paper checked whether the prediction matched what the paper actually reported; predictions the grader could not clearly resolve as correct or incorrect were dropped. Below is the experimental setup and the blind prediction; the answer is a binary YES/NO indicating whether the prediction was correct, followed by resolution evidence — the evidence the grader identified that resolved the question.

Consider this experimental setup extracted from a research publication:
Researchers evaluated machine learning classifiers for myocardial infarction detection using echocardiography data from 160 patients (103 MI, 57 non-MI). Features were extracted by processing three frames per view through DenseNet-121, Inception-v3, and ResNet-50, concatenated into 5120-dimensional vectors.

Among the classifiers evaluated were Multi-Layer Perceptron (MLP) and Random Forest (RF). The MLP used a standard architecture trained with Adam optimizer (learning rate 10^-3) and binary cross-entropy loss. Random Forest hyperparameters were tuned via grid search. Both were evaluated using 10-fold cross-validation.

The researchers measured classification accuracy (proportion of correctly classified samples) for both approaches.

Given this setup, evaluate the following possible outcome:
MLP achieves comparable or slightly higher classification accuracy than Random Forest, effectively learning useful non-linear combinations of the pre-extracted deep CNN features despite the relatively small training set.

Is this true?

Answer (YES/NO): NO